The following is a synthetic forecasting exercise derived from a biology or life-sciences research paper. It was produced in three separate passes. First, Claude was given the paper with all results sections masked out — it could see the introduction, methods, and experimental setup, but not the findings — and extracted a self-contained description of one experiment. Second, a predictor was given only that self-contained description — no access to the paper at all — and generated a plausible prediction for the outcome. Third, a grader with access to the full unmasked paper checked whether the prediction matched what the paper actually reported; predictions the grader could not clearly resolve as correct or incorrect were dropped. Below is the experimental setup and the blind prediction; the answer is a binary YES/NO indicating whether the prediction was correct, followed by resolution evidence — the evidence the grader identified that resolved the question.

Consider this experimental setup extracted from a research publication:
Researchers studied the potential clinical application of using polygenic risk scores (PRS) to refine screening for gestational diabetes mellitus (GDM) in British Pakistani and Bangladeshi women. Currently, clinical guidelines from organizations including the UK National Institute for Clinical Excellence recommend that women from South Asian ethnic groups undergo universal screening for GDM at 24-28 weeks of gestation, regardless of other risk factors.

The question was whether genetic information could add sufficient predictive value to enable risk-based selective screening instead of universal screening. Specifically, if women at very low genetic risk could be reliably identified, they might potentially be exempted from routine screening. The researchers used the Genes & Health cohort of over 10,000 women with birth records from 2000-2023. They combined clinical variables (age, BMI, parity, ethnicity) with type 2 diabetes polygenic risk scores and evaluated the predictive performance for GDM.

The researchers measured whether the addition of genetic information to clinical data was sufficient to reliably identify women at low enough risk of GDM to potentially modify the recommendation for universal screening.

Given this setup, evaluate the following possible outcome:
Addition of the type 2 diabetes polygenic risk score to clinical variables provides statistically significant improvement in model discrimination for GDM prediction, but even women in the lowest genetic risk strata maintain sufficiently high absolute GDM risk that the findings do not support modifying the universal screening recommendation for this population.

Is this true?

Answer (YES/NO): YES